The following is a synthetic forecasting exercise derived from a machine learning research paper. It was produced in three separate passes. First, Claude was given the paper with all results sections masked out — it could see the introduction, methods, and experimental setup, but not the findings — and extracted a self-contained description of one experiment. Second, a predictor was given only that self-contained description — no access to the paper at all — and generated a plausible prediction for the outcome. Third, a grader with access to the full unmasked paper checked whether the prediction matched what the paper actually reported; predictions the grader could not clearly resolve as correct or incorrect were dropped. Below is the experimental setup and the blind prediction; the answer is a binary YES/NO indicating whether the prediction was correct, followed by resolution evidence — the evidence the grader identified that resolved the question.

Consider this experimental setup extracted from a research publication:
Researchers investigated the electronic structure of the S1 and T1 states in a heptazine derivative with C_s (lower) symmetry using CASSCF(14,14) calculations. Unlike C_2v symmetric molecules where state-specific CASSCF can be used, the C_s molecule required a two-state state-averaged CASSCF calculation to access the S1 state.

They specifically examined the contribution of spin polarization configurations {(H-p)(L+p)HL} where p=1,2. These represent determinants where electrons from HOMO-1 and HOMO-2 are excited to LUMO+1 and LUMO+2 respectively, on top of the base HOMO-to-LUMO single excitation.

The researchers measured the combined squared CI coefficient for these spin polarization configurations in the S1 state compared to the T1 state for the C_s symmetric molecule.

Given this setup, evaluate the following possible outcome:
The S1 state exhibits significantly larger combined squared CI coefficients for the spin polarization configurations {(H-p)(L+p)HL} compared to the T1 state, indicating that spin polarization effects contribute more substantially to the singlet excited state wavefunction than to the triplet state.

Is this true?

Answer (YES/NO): YES